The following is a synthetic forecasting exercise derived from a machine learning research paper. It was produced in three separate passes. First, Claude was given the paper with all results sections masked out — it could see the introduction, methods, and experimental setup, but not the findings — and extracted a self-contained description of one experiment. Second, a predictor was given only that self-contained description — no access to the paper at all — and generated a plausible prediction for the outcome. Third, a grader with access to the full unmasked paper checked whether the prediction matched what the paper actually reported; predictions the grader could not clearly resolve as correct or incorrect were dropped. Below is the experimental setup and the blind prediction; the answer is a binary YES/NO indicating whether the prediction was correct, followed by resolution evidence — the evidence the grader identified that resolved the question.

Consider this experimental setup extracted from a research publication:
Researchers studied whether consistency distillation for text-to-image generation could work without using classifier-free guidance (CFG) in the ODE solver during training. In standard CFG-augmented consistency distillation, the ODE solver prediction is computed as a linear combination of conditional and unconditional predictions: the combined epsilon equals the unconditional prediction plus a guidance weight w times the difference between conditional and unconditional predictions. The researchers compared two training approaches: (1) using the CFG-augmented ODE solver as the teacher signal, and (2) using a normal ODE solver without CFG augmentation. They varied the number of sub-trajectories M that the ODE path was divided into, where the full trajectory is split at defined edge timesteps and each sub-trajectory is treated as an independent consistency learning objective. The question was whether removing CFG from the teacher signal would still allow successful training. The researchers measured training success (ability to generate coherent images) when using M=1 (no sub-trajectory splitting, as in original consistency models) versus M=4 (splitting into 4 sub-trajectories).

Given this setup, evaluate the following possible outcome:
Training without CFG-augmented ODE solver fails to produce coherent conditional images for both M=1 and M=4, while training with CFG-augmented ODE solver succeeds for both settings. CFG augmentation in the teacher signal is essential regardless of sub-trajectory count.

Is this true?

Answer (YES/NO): NO